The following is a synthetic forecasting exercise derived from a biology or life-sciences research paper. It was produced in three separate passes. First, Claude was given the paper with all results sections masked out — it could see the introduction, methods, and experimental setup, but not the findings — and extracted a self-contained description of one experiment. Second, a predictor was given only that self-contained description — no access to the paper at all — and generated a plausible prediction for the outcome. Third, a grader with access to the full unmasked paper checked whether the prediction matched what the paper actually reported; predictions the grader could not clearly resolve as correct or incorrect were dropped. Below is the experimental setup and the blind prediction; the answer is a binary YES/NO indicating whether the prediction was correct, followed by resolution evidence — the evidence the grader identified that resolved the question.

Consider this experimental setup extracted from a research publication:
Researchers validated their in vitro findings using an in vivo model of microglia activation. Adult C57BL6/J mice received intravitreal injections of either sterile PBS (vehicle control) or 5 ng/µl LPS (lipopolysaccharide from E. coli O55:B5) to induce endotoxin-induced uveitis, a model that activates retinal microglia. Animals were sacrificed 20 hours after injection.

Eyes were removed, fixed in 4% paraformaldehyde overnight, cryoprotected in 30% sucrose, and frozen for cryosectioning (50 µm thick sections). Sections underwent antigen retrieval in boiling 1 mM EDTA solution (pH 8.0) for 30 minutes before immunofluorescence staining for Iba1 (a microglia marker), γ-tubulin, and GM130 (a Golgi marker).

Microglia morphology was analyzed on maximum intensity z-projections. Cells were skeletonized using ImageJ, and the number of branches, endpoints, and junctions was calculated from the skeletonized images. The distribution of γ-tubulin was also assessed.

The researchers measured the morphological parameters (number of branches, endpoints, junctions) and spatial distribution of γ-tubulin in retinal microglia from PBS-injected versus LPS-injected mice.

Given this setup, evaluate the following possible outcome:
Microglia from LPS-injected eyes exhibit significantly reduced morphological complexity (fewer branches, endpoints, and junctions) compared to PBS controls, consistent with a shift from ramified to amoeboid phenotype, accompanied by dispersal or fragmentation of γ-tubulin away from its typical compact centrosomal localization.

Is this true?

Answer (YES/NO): NO